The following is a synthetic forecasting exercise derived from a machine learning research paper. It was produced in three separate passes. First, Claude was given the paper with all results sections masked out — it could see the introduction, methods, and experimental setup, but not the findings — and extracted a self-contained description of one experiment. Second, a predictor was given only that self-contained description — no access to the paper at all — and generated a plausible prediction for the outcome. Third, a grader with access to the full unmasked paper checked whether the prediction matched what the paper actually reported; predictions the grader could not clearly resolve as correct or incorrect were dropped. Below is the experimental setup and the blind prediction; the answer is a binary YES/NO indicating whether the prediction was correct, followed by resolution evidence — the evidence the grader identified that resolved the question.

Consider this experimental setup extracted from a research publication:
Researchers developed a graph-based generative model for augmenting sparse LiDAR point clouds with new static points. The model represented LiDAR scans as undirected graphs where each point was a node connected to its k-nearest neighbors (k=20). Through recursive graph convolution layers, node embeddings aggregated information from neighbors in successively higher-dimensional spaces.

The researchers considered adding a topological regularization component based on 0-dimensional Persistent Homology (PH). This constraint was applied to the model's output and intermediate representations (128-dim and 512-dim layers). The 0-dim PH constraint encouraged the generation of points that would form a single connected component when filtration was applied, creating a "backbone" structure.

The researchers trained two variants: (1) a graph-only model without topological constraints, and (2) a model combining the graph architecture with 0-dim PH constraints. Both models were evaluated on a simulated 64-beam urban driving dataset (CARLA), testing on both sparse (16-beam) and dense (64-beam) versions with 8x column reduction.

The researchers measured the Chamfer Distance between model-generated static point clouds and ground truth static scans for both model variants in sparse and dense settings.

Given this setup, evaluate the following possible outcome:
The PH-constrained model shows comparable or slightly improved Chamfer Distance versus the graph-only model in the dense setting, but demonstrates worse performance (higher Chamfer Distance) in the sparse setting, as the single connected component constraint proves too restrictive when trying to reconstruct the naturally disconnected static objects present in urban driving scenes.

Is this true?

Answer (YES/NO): NO